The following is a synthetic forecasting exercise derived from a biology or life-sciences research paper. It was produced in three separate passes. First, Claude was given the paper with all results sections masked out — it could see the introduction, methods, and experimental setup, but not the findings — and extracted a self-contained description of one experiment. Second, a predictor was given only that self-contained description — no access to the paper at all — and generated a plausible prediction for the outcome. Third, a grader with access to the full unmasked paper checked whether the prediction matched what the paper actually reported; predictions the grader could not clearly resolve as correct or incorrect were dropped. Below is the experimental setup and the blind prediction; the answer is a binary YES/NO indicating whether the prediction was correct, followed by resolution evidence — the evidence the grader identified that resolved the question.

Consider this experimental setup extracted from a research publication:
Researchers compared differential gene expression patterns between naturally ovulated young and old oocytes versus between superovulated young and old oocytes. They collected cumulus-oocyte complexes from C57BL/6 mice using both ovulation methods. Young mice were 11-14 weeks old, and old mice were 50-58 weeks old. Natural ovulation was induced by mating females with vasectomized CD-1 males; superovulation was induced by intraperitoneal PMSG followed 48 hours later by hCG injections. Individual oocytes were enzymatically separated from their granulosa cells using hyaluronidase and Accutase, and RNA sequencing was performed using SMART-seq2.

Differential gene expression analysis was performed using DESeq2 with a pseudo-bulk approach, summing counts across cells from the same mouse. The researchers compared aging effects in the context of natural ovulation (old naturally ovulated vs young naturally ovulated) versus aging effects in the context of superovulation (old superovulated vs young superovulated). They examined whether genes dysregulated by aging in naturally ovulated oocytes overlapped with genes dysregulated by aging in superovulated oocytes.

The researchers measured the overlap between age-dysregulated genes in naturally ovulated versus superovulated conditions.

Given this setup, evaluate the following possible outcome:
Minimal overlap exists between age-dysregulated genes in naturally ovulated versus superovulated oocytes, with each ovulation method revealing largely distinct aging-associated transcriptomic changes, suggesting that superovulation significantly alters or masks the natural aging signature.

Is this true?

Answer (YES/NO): YES